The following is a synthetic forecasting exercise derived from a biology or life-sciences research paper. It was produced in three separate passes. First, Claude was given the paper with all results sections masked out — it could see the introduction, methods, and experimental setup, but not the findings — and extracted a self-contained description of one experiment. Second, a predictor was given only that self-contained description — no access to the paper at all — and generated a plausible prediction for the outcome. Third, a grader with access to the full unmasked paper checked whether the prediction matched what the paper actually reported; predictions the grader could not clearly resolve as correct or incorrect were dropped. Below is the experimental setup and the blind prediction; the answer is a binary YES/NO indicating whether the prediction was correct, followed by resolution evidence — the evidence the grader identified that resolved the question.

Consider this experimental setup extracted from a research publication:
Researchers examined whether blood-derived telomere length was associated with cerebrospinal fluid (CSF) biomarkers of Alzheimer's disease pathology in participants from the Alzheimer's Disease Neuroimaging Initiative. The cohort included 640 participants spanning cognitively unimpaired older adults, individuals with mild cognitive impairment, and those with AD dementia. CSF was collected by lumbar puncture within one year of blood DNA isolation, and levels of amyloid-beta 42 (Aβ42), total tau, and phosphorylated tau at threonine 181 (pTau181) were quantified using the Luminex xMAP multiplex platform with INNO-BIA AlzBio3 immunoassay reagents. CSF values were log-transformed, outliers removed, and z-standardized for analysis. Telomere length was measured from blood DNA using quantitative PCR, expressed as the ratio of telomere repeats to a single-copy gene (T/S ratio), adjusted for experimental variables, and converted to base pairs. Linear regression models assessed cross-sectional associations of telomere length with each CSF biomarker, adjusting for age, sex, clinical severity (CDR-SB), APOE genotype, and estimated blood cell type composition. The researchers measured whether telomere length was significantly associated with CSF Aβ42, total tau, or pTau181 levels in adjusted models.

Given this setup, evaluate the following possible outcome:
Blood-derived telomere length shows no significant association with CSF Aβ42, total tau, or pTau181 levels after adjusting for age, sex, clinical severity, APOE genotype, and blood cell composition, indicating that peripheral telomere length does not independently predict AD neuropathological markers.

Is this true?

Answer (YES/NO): YES